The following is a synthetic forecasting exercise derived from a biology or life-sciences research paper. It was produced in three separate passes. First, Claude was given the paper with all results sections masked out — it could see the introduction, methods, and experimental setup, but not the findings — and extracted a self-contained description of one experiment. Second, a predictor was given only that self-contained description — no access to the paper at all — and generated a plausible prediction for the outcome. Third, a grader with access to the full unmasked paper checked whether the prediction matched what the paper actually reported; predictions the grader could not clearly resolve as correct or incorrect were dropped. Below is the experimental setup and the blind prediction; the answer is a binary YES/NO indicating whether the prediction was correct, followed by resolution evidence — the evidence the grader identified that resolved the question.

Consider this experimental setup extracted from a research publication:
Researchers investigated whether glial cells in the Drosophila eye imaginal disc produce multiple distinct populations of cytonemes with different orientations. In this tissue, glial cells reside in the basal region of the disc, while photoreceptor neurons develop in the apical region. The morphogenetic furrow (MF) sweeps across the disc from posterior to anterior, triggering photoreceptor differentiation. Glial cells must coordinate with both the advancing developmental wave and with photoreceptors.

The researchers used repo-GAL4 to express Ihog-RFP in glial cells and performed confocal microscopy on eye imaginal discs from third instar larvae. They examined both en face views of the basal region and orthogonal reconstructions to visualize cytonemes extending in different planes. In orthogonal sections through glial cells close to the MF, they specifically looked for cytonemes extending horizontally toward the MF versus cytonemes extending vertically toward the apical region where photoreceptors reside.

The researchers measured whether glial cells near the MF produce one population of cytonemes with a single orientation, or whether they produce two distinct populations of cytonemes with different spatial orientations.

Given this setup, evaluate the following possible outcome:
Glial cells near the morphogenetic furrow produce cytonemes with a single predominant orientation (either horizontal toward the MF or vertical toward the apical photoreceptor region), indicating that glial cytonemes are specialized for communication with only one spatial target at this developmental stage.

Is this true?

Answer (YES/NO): NO